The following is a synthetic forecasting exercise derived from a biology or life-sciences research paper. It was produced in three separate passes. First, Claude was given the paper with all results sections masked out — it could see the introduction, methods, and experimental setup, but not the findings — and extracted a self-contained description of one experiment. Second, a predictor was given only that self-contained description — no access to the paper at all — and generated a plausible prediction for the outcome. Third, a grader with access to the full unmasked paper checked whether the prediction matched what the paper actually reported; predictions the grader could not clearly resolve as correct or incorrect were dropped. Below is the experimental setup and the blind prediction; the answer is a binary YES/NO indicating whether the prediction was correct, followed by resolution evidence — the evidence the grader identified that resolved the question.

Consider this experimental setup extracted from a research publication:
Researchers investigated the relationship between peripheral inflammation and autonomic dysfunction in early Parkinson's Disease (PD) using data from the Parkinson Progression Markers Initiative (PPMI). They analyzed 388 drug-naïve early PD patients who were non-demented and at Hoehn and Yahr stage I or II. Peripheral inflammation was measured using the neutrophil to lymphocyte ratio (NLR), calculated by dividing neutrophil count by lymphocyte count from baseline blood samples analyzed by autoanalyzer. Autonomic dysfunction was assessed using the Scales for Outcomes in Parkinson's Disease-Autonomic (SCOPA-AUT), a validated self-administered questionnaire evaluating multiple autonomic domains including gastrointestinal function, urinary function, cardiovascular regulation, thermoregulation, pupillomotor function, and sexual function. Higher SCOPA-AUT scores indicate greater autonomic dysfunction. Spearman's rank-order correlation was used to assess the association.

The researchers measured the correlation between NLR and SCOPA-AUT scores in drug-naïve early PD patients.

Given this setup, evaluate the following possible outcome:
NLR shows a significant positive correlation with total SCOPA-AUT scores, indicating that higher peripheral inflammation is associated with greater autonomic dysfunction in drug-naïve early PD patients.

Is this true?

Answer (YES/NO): NO